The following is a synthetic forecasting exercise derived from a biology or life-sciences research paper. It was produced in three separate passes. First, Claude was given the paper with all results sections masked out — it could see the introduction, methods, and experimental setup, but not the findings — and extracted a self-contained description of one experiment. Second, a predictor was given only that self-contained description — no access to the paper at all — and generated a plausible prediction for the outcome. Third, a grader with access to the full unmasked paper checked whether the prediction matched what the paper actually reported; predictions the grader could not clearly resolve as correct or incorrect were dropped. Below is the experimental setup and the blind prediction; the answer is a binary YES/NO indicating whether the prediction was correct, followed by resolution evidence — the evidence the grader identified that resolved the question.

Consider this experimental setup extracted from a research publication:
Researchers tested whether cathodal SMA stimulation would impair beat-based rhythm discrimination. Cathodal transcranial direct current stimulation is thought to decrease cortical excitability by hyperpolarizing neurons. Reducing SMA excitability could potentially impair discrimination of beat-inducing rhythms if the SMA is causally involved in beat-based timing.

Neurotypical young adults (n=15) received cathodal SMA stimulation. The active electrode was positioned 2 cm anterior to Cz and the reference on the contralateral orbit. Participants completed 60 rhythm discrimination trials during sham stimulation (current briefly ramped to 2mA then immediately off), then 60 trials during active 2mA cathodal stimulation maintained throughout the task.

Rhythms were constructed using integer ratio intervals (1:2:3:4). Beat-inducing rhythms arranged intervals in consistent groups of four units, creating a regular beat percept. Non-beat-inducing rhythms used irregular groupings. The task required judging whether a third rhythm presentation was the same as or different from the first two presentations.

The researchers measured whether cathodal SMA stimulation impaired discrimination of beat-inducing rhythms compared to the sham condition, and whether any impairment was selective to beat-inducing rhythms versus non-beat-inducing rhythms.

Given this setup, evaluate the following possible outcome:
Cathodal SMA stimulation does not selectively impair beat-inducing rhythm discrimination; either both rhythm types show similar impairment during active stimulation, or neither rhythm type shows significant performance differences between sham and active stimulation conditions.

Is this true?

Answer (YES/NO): YES